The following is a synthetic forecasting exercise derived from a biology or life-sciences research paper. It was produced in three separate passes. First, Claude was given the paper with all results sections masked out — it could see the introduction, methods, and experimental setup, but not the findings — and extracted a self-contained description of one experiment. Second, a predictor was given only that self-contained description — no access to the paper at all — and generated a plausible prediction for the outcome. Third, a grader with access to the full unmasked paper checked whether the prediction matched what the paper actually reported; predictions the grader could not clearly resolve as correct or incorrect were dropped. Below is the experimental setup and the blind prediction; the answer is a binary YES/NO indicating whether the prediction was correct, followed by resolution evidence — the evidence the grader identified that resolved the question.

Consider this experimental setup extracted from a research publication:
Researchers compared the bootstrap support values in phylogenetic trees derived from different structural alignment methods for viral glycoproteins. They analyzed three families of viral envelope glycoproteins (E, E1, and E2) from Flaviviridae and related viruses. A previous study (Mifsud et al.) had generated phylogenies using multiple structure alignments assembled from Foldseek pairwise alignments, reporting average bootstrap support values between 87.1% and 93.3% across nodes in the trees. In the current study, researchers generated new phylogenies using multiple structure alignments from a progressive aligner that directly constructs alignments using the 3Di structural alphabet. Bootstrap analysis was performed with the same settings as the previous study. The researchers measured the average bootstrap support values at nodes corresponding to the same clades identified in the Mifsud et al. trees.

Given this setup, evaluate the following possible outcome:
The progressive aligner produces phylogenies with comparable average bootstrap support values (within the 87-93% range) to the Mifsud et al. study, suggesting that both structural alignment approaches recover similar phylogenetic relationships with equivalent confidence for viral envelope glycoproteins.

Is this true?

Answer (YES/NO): YES